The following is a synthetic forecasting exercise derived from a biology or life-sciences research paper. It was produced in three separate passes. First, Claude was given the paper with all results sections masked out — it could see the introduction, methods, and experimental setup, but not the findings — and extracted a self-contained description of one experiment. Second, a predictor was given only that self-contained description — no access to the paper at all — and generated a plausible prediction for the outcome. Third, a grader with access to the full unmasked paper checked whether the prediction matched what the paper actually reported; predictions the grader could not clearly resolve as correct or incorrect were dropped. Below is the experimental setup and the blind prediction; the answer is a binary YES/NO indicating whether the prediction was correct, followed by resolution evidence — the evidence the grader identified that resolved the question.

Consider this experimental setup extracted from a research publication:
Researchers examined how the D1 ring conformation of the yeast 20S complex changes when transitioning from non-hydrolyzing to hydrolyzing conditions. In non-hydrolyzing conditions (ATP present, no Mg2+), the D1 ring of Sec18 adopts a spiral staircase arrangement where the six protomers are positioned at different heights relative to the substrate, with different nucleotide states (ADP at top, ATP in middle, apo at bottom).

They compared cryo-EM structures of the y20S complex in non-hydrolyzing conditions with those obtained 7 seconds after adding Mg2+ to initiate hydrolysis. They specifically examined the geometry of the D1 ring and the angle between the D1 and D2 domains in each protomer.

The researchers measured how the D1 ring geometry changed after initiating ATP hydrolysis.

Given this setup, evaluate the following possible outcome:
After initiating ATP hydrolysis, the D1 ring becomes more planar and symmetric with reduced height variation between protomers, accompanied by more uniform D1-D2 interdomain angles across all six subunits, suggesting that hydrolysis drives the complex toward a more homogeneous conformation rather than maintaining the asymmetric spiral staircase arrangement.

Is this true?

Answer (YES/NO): YES